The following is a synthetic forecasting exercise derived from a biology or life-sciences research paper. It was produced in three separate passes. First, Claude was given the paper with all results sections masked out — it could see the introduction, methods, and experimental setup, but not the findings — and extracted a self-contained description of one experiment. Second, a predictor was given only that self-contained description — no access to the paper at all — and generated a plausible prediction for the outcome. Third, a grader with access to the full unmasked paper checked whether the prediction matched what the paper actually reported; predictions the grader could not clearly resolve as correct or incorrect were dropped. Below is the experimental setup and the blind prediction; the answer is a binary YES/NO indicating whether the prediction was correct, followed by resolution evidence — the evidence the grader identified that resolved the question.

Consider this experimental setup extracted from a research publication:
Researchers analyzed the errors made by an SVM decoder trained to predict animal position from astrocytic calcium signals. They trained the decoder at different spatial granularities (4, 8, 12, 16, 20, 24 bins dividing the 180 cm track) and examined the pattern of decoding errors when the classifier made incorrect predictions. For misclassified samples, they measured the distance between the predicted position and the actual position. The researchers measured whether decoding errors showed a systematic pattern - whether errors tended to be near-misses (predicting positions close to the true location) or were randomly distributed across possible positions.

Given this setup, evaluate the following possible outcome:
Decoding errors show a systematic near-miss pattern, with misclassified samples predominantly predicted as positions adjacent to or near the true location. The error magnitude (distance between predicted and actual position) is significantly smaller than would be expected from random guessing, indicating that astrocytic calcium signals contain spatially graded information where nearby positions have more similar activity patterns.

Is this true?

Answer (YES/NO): YES